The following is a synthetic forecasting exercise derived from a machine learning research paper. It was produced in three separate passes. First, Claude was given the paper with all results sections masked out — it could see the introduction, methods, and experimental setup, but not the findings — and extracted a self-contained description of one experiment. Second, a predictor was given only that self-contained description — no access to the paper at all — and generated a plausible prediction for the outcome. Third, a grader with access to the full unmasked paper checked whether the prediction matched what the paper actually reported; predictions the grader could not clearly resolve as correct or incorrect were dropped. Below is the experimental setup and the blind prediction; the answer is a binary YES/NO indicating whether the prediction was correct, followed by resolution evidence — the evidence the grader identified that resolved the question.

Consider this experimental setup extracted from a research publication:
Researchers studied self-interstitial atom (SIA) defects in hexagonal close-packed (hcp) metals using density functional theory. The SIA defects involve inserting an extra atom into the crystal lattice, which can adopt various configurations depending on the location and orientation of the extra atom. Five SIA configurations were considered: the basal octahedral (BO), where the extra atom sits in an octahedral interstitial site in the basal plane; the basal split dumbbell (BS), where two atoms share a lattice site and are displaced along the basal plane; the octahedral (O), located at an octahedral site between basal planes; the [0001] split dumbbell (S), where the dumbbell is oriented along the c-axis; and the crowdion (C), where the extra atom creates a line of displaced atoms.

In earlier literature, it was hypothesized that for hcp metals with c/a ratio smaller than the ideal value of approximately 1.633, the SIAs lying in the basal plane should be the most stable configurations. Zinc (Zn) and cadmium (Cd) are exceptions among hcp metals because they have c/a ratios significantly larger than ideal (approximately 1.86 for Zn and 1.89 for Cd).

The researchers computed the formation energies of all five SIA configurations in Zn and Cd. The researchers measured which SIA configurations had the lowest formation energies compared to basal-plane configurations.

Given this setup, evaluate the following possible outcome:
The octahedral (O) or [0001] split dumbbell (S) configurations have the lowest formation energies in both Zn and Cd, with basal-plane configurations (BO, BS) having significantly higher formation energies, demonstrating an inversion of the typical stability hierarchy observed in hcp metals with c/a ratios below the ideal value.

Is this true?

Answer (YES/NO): NO